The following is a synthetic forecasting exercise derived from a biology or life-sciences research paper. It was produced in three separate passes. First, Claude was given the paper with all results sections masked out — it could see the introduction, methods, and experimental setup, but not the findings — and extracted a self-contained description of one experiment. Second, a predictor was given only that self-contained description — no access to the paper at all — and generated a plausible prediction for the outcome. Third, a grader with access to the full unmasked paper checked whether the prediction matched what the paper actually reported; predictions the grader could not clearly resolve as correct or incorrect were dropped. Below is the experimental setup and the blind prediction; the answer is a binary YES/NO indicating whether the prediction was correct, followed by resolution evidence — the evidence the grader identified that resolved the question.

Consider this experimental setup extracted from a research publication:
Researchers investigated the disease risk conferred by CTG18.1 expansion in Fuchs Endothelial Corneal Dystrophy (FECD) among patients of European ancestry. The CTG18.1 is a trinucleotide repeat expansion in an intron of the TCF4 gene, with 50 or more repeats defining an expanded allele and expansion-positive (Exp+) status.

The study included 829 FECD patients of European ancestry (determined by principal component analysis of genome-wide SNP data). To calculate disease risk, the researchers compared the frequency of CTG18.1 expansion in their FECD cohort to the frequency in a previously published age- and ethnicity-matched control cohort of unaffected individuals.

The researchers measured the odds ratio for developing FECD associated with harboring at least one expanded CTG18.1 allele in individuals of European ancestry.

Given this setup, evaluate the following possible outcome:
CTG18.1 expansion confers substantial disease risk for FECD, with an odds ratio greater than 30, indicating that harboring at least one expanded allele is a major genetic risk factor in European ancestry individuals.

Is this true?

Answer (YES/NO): YES